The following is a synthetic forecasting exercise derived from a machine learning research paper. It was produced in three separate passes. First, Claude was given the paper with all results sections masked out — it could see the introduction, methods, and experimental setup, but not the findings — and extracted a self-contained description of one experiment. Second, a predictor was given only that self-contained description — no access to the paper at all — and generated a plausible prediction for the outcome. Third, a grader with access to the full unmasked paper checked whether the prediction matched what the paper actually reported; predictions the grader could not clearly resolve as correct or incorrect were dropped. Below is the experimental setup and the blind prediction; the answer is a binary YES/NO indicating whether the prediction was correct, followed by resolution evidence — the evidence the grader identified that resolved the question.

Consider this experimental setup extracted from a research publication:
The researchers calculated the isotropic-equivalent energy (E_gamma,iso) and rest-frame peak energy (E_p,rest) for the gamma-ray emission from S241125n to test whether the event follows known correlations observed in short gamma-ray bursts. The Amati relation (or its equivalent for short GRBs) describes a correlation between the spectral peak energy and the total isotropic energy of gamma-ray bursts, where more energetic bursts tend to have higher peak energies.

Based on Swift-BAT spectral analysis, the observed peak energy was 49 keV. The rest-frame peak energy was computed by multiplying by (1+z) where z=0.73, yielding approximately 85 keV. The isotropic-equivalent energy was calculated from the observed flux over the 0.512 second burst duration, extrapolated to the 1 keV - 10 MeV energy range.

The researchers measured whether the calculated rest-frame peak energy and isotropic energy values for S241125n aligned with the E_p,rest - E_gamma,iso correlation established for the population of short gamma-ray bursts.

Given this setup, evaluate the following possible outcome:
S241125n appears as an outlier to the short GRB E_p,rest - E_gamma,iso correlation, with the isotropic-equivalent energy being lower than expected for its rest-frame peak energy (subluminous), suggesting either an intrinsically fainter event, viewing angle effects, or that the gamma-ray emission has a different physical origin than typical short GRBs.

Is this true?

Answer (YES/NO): NO